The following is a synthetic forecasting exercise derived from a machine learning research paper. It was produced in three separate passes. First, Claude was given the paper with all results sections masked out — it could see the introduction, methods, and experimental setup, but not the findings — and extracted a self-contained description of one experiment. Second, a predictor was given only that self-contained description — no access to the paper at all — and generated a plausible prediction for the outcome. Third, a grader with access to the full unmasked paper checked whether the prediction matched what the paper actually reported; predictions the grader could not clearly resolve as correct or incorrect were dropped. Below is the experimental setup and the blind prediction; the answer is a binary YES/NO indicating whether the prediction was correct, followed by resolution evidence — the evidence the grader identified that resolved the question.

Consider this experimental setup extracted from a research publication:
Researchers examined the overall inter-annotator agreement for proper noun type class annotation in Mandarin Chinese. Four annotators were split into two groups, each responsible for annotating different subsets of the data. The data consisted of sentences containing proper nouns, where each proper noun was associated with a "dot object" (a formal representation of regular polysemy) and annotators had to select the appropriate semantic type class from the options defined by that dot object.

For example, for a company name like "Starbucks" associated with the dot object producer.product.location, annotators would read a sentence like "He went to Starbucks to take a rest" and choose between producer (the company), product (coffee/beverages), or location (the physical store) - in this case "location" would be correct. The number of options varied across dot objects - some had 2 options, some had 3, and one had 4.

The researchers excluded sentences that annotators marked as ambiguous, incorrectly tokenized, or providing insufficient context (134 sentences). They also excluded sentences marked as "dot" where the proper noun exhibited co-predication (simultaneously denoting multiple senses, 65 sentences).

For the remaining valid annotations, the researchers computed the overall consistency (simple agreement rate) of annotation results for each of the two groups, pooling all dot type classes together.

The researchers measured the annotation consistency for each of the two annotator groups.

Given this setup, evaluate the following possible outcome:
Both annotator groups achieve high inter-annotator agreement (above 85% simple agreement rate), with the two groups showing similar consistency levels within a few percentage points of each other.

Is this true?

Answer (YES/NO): NO